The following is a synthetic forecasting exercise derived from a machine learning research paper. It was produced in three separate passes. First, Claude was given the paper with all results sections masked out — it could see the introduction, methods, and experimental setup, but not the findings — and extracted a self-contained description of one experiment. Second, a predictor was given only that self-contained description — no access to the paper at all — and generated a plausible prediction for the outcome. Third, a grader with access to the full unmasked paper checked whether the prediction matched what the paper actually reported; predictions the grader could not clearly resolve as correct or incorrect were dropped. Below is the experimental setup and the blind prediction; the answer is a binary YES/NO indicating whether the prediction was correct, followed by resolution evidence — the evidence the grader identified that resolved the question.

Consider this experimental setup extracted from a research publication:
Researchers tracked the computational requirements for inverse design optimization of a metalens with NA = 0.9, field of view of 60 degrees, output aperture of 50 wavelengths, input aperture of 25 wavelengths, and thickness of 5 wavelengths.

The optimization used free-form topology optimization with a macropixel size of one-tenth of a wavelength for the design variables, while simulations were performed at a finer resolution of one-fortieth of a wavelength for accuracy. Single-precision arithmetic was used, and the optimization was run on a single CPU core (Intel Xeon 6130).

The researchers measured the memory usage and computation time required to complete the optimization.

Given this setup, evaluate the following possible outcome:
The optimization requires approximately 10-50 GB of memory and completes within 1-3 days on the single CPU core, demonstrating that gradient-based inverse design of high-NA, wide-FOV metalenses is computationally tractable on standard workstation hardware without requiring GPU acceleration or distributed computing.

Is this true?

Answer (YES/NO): NO